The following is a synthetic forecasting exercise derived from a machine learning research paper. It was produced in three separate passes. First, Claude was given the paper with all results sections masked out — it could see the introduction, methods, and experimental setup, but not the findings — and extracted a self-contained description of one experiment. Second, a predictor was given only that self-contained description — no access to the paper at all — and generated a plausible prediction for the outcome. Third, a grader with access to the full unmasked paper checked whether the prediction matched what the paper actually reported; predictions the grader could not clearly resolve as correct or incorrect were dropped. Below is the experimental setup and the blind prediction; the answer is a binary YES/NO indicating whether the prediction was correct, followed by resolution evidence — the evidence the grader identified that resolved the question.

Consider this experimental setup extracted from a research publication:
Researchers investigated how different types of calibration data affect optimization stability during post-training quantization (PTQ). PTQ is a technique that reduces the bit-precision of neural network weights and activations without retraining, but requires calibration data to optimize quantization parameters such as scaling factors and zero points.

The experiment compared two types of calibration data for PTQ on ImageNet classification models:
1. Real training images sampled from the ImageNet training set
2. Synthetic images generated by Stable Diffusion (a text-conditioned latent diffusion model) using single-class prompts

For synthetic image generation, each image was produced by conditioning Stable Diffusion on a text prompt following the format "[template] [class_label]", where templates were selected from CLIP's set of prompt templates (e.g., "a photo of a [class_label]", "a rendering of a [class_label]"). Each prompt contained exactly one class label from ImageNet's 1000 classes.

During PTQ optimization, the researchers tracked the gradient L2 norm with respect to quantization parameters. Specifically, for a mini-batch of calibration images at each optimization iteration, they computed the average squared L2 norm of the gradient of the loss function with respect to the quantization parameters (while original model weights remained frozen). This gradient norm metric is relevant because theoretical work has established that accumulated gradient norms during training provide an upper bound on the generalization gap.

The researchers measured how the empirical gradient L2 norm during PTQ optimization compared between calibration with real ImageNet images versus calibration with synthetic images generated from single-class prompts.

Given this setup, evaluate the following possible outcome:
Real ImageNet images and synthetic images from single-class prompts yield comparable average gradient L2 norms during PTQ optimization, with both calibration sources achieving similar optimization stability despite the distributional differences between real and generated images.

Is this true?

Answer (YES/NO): NO